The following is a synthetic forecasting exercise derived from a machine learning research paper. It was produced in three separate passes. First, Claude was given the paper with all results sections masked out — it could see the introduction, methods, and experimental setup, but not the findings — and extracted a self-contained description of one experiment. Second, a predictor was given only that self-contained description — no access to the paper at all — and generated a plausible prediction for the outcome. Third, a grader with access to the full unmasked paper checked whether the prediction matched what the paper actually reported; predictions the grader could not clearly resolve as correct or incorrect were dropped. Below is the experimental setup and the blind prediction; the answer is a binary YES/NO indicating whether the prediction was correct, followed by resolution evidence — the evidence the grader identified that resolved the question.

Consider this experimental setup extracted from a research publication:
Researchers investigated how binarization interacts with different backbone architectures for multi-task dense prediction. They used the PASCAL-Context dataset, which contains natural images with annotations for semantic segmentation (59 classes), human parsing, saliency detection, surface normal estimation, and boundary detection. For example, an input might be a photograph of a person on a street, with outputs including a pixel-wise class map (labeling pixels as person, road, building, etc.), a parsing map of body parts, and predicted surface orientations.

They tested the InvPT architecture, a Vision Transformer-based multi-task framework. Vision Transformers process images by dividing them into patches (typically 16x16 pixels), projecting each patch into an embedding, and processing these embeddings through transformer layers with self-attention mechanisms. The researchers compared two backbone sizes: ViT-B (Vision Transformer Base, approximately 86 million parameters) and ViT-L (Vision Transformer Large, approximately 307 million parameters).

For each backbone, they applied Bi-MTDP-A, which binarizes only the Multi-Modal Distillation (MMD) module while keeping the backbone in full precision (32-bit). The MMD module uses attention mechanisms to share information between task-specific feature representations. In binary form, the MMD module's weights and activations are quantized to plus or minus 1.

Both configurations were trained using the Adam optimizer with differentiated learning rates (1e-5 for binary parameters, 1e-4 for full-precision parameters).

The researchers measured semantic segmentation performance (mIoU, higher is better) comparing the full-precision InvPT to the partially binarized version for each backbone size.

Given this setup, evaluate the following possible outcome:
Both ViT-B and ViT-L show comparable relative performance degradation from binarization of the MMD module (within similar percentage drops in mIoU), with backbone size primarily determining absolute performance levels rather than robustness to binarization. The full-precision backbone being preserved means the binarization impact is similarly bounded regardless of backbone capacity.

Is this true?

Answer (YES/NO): NO